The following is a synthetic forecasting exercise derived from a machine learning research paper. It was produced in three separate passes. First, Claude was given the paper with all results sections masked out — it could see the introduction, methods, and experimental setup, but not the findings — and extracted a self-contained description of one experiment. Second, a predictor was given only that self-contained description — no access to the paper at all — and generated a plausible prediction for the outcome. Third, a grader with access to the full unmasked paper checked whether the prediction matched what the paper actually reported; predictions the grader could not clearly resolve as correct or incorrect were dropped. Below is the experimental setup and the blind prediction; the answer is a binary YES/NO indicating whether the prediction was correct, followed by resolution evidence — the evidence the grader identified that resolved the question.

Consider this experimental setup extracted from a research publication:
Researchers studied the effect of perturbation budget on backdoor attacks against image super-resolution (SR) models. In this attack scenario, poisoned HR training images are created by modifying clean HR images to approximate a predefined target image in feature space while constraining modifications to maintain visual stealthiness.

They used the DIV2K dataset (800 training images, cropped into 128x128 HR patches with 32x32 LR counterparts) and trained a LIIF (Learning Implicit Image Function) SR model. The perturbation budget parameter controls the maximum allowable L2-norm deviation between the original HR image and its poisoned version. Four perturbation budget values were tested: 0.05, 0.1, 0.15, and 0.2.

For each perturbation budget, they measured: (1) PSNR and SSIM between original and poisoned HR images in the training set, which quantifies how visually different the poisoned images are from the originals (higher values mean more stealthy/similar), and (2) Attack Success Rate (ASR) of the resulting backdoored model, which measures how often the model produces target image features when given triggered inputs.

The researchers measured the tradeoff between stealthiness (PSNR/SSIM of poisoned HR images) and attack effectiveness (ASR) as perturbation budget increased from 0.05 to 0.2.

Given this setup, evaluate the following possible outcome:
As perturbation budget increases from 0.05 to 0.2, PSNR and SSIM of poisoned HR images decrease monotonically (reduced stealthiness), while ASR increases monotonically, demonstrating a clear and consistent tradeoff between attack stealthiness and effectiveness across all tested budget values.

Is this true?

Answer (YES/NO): YES